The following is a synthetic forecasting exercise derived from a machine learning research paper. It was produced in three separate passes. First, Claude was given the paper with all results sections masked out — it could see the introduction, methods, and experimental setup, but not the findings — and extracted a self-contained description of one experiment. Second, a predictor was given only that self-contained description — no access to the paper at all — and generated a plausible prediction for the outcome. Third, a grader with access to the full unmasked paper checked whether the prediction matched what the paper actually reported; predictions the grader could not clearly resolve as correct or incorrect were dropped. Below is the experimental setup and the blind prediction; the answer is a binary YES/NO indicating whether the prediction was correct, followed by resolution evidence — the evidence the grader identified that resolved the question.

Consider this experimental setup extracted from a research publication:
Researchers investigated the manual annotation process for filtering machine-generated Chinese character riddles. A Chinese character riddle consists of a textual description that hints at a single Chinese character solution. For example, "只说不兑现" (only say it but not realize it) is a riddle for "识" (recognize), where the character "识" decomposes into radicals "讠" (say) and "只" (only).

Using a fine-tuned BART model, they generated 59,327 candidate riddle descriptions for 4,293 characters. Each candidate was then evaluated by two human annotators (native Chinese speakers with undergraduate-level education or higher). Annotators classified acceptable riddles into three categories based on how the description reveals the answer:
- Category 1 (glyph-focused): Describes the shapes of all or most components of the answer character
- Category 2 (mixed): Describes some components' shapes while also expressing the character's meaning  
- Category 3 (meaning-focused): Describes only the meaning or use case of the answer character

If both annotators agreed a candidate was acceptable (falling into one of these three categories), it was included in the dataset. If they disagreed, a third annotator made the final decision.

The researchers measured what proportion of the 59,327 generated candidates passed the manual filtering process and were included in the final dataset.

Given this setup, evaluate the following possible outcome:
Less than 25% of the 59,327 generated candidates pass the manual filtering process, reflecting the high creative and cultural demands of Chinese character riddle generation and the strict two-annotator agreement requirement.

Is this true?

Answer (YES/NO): YES